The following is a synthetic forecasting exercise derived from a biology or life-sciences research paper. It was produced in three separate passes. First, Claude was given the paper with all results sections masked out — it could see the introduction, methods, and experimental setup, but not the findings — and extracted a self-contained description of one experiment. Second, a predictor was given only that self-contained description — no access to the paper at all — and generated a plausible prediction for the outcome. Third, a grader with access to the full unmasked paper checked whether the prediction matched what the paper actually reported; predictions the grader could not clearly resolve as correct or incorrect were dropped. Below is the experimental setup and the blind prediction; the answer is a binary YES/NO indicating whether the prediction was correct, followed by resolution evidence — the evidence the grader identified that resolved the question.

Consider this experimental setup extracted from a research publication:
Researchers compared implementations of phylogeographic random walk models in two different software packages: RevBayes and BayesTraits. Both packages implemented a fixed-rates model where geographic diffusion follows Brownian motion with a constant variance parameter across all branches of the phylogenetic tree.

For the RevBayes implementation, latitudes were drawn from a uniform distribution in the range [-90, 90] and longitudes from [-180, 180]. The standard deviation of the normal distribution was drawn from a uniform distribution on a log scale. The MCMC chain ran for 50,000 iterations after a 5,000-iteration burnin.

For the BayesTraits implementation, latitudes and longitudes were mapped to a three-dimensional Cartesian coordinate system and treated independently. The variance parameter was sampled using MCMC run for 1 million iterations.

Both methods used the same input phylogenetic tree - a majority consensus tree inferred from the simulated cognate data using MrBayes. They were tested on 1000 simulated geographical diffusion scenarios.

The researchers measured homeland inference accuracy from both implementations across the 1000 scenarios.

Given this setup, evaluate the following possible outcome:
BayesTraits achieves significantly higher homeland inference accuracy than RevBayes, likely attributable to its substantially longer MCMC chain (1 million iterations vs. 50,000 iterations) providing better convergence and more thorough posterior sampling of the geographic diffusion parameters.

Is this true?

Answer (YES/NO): NO